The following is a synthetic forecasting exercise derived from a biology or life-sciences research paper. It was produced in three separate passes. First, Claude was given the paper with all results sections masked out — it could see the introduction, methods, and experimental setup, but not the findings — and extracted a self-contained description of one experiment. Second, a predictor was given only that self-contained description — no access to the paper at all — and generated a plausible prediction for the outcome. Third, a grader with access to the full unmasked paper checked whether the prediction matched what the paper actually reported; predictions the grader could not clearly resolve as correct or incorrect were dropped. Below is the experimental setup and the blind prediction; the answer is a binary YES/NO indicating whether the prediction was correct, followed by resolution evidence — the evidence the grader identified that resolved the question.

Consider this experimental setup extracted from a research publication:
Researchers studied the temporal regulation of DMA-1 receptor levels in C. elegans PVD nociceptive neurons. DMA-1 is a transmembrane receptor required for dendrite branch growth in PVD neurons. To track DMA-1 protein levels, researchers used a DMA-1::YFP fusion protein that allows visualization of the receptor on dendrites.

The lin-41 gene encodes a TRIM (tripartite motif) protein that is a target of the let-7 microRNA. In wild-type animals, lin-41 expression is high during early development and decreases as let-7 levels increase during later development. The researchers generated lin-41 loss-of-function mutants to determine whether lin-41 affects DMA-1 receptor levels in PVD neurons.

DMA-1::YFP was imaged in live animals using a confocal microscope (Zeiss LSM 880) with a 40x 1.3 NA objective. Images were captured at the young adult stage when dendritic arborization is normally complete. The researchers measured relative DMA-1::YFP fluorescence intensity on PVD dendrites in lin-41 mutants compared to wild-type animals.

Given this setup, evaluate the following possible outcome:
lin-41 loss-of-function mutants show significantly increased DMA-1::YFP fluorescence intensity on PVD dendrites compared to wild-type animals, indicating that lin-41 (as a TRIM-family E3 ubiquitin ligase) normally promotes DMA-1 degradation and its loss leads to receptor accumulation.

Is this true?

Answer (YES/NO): NO